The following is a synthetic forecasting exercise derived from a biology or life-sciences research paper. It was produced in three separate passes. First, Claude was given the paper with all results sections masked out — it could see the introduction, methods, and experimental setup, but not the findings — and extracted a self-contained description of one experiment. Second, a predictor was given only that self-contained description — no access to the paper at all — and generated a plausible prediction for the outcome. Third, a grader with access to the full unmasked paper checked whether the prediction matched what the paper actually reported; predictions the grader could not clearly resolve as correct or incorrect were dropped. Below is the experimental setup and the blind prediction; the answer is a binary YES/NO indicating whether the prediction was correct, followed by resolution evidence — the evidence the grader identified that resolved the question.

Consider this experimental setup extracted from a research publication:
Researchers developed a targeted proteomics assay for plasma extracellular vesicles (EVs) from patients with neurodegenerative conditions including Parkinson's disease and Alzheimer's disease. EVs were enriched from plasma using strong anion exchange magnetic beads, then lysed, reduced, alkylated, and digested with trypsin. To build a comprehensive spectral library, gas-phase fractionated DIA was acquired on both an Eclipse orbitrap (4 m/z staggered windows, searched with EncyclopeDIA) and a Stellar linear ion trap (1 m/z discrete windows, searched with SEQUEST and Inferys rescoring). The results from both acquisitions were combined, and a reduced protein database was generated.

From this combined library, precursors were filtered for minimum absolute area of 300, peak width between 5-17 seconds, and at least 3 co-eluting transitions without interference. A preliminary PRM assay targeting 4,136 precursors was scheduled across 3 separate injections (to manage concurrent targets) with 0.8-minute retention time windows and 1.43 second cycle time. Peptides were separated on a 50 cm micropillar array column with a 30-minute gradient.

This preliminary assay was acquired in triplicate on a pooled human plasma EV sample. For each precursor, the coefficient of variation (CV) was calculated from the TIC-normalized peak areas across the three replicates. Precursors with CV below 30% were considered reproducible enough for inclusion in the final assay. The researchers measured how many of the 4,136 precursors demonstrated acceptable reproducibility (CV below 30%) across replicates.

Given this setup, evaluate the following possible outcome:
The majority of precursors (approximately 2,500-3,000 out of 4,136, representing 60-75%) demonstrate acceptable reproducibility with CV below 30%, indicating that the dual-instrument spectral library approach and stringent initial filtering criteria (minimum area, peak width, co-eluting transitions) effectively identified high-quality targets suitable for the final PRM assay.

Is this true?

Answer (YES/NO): NO